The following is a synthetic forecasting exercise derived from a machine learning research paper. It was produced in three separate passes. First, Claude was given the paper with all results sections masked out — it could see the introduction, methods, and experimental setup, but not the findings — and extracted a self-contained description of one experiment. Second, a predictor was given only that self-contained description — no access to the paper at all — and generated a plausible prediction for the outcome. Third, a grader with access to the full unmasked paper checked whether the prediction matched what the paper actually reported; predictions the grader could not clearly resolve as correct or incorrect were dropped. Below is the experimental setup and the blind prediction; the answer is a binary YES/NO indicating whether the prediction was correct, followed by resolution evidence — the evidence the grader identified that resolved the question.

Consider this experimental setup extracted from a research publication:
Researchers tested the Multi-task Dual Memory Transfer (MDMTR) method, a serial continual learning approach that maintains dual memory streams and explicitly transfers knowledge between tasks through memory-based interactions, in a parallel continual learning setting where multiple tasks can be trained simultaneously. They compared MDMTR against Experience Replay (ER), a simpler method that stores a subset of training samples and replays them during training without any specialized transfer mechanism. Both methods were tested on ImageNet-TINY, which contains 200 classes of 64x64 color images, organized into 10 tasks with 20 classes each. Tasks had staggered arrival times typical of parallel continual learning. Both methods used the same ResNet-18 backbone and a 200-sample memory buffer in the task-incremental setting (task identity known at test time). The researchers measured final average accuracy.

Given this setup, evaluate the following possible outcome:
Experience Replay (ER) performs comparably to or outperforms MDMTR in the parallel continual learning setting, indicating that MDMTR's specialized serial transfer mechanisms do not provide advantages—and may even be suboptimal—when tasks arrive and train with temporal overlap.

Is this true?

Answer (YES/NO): YES